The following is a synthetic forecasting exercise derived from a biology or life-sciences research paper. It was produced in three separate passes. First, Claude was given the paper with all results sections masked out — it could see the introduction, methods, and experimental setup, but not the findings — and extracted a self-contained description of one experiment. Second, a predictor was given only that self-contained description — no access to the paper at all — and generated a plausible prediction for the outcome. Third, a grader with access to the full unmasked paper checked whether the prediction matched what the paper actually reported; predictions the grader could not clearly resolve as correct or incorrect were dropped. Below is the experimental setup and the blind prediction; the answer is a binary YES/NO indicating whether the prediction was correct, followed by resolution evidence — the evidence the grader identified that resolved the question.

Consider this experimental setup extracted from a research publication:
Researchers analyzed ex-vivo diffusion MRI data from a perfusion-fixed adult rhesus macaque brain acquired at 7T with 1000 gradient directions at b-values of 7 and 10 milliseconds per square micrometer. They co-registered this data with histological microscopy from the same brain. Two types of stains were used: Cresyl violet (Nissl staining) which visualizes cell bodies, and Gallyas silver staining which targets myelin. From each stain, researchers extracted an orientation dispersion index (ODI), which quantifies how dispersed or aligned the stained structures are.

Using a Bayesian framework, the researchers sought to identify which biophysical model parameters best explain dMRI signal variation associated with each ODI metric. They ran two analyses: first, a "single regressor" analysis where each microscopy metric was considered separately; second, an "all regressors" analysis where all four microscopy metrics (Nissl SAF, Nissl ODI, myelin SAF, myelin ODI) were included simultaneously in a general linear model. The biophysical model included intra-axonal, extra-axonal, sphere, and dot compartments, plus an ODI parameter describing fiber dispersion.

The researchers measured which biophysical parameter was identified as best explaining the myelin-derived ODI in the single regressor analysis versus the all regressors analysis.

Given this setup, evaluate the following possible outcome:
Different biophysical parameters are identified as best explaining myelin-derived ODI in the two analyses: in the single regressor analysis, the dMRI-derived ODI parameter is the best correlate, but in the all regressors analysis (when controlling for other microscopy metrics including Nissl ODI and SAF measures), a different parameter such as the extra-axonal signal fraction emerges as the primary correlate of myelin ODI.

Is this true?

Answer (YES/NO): NO